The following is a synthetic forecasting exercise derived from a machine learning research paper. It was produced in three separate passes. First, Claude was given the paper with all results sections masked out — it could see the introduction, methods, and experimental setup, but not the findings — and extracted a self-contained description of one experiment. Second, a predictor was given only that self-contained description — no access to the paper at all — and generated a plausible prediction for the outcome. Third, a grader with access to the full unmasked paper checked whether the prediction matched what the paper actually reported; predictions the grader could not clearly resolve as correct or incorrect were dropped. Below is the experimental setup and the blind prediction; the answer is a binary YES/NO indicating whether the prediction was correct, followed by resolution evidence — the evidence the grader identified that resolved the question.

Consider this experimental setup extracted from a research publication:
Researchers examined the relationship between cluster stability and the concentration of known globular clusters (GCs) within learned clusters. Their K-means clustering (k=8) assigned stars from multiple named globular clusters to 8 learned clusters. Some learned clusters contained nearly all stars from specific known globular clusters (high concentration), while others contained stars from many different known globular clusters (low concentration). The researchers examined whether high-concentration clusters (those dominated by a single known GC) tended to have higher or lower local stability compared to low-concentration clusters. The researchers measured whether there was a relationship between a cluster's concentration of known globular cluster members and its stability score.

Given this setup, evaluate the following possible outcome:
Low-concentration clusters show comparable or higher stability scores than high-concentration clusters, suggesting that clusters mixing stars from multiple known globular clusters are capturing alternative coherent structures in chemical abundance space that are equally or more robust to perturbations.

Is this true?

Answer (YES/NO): NO